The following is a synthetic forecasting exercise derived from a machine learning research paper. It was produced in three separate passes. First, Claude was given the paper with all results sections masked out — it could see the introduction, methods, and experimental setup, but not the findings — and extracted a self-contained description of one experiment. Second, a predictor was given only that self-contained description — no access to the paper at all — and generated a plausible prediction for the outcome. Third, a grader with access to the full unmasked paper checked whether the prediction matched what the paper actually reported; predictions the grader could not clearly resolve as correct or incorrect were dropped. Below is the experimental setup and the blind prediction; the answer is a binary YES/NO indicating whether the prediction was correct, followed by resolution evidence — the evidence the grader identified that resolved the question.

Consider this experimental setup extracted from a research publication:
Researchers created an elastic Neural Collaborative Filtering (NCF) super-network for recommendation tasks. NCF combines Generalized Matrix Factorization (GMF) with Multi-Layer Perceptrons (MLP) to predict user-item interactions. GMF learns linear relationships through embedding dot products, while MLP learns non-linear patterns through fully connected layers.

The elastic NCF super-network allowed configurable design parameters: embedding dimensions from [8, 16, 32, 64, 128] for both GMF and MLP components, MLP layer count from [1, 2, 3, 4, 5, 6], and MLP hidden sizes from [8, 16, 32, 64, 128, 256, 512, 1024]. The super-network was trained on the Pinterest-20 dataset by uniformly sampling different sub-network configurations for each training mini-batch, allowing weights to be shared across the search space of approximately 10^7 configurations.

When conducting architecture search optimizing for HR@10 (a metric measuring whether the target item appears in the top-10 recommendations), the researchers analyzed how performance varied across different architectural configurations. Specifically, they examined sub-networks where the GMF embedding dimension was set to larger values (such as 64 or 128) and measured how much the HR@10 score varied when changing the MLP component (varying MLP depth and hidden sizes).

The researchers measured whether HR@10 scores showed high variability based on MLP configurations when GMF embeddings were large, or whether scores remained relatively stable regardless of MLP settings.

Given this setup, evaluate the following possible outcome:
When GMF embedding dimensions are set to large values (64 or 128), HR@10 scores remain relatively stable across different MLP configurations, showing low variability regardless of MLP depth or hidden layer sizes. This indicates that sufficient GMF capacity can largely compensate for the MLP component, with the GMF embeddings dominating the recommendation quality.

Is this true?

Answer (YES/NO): YES